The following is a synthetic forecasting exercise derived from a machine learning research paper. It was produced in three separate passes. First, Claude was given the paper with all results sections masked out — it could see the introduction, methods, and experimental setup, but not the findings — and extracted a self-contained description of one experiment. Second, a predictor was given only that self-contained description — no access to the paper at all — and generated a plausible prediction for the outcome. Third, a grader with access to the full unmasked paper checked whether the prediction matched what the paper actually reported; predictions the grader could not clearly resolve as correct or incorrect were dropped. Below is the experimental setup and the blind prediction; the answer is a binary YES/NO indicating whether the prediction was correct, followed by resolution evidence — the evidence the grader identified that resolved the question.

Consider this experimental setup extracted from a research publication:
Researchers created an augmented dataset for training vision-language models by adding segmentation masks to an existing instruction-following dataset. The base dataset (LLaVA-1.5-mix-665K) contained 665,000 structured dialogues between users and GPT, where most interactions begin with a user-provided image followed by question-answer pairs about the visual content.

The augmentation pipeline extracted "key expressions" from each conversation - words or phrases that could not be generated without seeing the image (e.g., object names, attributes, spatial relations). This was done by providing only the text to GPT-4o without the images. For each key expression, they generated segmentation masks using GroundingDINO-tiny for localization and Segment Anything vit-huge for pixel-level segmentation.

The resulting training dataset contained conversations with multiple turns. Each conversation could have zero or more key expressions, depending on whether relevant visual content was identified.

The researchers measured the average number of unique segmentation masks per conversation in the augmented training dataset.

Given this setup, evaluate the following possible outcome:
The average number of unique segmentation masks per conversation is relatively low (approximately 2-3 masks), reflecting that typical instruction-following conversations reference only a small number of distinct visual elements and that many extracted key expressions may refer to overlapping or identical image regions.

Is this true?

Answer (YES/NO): YES